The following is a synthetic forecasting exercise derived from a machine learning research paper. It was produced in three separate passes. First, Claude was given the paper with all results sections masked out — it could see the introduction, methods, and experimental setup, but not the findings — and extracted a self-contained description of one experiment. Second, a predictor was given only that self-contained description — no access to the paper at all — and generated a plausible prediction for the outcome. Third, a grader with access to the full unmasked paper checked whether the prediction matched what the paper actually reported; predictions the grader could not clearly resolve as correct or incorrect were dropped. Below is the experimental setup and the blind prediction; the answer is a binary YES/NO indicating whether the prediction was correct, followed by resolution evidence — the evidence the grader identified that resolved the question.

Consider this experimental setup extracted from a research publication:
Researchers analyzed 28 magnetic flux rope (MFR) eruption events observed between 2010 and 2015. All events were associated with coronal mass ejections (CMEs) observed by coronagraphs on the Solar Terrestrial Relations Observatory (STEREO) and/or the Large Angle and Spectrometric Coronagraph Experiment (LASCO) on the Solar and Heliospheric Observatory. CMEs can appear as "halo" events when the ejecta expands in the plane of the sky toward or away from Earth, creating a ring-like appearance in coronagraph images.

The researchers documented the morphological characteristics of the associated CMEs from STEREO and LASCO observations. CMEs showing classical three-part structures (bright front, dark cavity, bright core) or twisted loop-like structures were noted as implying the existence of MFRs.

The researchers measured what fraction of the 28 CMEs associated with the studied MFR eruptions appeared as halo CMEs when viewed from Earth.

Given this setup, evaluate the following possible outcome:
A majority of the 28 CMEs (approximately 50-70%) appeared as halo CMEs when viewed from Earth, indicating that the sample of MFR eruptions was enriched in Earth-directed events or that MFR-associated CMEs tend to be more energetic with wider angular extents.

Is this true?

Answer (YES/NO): YES